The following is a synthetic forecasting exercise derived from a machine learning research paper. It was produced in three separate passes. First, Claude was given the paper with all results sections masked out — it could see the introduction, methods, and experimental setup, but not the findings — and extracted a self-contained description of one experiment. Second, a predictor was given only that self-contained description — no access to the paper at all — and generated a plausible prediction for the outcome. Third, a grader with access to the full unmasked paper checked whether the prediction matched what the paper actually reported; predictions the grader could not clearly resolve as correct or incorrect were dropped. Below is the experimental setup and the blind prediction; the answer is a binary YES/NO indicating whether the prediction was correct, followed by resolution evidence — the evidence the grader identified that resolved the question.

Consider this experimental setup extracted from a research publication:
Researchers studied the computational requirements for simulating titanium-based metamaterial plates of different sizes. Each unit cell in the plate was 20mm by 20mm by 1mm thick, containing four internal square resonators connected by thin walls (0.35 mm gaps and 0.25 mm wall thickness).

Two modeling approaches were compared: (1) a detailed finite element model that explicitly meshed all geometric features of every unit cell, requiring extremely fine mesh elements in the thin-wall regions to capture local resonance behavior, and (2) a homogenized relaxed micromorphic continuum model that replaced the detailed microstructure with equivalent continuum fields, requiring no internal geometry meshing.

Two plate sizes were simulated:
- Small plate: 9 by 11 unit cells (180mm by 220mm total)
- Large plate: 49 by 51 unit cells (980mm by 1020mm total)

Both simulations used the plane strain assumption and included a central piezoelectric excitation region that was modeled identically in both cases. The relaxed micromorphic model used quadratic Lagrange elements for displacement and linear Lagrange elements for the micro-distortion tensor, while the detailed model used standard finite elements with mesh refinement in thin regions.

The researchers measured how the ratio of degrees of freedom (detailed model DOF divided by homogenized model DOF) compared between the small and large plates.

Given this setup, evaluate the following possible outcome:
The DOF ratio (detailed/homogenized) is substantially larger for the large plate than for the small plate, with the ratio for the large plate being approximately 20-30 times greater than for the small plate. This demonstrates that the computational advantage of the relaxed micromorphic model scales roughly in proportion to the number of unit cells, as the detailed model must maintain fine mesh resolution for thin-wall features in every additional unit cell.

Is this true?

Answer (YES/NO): NO